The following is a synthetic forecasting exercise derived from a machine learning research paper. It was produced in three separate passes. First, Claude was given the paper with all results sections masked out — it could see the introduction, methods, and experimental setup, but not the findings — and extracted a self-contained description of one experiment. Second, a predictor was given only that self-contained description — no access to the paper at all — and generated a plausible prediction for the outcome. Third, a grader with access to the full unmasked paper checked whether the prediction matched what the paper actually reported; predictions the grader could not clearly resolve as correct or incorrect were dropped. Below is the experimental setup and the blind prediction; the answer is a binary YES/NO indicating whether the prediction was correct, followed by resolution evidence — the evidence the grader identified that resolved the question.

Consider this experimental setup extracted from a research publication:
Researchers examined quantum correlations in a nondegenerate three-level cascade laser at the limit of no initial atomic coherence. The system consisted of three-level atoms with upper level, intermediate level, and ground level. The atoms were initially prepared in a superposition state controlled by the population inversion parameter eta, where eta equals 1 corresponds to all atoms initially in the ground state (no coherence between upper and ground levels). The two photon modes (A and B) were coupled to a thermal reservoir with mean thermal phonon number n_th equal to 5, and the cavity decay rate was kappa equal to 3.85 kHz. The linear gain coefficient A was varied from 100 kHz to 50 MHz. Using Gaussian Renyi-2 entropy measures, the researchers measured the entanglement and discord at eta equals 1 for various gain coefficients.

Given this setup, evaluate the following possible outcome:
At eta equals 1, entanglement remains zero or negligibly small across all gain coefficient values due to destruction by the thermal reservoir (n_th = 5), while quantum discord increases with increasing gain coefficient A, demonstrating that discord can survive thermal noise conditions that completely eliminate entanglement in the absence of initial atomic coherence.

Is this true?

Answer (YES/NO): NO